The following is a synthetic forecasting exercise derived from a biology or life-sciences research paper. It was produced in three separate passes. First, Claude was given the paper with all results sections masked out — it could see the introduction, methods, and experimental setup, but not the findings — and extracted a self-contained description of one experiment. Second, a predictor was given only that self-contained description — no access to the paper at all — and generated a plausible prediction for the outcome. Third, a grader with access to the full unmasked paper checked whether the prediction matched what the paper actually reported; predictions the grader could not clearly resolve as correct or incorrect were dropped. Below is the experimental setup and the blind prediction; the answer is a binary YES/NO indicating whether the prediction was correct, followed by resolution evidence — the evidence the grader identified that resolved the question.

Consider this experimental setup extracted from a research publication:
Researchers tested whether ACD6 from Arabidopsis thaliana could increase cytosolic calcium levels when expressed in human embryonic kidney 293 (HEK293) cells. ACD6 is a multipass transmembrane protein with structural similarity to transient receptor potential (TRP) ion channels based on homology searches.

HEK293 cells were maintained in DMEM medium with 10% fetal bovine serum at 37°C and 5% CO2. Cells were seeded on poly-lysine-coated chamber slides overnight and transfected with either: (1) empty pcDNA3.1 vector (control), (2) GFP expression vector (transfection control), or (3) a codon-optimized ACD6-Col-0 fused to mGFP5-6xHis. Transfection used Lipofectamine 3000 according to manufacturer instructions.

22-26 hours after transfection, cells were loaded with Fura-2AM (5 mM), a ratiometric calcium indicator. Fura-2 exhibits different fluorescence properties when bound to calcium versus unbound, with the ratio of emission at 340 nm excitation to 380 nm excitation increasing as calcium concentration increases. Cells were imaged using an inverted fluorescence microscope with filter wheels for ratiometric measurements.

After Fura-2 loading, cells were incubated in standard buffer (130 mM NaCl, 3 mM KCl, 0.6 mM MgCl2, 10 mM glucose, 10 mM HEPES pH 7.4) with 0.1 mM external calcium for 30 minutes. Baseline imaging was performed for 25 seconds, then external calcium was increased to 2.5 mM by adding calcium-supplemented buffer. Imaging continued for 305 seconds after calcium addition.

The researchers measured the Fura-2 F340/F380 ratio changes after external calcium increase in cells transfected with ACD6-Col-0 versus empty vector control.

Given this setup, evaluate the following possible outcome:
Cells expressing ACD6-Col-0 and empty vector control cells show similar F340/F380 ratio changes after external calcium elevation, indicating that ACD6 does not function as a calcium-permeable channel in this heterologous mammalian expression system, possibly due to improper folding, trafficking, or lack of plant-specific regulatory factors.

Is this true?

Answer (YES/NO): NO